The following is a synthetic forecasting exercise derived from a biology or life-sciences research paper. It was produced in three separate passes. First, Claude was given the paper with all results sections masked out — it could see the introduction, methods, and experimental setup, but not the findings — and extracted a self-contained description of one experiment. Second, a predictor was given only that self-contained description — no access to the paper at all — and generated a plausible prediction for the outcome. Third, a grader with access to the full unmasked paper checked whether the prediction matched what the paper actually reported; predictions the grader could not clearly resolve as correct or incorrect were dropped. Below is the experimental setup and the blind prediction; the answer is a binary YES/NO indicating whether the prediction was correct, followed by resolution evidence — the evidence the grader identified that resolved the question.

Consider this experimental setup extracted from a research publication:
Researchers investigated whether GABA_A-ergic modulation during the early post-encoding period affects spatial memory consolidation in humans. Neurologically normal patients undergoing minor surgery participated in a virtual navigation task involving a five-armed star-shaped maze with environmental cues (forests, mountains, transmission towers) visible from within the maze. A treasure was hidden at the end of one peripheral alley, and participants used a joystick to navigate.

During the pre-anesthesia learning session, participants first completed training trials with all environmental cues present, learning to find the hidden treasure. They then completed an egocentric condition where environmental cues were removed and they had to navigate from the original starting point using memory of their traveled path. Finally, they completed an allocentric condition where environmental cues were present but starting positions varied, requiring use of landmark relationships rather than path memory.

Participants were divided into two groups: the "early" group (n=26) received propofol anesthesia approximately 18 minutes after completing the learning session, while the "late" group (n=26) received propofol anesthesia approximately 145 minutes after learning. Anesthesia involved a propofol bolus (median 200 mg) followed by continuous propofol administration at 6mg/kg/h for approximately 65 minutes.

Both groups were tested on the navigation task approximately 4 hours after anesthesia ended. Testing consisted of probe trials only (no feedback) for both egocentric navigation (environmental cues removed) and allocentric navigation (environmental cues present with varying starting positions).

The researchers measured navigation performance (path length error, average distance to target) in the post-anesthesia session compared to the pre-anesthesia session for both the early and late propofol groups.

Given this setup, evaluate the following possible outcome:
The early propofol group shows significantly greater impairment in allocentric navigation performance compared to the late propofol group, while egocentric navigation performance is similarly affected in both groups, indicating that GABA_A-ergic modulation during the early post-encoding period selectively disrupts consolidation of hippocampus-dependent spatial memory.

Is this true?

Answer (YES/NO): NO